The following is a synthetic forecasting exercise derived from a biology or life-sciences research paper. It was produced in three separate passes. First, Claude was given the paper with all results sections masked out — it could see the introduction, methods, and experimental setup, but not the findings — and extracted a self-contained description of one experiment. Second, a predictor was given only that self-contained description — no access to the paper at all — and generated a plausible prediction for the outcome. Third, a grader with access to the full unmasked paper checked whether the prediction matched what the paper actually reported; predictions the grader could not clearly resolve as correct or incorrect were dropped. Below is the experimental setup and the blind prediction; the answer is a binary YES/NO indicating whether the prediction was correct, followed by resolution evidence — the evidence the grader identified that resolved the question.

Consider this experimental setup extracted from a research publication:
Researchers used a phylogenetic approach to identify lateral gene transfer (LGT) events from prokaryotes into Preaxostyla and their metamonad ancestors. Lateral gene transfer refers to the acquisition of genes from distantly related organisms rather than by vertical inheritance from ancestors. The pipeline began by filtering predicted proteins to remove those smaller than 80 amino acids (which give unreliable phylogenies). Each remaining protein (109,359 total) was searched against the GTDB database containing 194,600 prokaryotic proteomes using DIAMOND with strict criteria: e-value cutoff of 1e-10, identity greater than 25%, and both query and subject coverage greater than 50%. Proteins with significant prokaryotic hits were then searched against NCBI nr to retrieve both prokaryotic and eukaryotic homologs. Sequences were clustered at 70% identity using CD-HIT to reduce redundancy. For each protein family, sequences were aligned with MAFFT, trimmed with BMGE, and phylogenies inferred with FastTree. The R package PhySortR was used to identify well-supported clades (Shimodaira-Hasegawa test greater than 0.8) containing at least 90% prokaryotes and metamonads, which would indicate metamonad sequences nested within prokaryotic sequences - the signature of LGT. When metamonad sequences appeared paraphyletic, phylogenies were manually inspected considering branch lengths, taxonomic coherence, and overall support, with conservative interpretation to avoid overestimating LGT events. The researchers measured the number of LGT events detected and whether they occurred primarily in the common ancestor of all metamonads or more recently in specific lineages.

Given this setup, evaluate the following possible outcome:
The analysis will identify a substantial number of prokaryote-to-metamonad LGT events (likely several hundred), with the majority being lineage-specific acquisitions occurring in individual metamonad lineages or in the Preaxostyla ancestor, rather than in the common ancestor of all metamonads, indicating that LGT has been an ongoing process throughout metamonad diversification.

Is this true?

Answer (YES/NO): YES